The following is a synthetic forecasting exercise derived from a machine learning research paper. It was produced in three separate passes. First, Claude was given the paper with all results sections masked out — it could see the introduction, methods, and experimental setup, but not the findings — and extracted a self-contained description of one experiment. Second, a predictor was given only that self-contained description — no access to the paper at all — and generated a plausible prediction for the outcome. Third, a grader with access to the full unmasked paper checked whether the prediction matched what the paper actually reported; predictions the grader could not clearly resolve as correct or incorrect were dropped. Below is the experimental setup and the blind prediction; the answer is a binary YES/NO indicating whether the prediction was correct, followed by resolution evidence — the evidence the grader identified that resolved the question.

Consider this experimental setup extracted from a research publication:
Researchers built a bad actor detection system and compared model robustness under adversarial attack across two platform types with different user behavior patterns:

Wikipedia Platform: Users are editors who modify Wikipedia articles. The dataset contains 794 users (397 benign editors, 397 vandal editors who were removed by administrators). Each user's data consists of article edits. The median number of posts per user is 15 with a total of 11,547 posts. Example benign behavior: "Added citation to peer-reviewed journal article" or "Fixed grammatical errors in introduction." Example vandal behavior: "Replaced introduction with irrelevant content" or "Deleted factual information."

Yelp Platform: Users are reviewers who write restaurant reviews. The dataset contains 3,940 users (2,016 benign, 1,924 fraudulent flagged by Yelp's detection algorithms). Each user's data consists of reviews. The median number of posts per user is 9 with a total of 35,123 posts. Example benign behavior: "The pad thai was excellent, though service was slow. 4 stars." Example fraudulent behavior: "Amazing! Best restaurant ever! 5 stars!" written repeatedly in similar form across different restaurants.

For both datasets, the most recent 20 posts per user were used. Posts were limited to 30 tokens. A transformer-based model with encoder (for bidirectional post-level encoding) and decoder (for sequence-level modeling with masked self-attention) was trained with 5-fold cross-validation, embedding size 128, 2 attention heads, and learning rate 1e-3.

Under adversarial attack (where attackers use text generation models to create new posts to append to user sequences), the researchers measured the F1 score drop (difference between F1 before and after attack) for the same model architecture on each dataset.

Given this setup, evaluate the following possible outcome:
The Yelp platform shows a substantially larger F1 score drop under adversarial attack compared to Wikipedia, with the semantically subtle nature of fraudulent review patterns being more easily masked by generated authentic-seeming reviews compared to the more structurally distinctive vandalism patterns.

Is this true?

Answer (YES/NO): NO